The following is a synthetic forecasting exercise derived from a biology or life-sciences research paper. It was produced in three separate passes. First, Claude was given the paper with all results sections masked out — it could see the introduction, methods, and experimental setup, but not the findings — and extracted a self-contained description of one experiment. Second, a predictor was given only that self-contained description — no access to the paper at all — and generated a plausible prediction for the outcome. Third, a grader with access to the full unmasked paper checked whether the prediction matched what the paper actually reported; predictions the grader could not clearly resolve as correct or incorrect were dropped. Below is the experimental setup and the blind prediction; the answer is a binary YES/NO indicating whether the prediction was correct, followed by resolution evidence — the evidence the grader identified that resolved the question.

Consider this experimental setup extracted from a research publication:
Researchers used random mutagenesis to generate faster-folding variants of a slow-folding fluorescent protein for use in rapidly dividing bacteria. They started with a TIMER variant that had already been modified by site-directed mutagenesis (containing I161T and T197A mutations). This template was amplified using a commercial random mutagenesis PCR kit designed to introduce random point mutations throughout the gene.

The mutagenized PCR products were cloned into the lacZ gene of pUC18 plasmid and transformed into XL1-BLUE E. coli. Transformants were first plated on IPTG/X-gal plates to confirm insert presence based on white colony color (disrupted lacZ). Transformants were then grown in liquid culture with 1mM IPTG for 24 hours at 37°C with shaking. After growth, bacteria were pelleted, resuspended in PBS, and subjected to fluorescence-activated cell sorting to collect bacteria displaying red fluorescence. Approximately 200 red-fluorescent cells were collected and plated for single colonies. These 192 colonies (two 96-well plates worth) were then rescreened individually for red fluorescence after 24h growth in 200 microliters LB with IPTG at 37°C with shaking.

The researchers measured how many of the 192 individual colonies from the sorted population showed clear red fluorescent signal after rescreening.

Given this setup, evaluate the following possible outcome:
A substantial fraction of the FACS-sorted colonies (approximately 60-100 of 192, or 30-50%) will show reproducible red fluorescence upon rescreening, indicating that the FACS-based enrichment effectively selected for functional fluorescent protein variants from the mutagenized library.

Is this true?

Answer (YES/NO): NO